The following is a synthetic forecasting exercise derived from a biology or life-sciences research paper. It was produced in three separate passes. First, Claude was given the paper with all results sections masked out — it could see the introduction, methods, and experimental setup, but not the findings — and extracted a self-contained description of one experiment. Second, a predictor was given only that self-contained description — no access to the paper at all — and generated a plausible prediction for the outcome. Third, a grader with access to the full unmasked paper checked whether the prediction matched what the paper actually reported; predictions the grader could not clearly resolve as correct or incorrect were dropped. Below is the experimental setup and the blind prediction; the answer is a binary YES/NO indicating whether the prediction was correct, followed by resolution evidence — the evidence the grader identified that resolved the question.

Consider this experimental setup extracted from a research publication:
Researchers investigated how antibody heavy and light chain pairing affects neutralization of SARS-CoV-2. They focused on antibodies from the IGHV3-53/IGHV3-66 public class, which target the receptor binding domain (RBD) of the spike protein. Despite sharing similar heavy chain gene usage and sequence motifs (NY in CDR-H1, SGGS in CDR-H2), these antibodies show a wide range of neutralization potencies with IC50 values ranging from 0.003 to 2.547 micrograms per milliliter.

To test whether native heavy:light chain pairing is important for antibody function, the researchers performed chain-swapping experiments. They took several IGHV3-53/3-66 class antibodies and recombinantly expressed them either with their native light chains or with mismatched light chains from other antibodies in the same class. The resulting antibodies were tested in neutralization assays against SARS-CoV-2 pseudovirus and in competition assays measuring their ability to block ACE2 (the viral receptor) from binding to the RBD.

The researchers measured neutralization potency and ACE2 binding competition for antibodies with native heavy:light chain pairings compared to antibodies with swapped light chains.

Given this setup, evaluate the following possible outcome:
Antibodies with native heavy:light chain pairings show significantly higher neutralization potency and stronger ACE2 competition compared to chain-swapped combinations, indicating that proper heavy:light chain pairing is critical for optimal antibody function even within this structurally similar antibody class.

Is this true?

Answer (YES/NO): YES